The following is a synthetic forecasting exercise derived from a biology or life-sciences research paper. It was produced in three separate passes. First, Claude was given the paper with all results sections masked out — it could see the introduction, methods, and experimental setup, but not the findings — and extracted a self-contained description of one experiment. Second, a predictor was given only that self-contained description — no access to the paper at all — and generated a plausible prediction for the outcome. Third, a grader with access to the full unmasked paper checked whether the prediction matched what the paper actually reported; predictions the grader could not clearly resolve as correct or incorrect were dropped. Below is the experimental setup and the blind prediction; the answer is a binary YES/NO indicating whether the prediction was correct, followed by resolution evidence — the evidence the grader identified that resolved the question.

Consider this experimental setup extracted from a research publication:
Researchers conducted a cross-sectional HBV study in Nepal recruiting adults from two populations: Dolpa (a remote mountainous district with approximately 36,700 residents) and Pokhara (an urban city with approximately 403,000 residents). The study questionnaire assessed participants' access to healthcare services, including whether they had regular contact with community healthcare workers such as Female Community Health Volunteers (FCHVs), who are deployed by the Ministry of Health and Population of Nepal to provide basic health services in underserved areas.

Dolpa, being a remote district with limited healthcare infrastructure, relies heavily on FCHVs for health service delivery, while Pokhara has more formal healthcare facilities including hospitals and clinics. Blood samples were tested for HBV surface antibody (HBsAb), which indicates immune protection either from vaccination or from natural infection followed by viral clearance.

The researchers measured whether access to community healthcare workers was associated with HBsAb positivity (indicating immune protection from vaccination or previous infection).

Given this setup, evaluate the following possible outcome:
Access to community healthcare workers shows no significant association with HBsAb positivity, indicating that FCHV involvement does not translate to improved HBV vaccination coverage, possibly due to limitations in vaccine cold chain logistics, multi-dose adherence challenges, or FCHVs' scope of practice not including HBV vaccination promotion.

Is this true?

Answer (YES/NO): YES